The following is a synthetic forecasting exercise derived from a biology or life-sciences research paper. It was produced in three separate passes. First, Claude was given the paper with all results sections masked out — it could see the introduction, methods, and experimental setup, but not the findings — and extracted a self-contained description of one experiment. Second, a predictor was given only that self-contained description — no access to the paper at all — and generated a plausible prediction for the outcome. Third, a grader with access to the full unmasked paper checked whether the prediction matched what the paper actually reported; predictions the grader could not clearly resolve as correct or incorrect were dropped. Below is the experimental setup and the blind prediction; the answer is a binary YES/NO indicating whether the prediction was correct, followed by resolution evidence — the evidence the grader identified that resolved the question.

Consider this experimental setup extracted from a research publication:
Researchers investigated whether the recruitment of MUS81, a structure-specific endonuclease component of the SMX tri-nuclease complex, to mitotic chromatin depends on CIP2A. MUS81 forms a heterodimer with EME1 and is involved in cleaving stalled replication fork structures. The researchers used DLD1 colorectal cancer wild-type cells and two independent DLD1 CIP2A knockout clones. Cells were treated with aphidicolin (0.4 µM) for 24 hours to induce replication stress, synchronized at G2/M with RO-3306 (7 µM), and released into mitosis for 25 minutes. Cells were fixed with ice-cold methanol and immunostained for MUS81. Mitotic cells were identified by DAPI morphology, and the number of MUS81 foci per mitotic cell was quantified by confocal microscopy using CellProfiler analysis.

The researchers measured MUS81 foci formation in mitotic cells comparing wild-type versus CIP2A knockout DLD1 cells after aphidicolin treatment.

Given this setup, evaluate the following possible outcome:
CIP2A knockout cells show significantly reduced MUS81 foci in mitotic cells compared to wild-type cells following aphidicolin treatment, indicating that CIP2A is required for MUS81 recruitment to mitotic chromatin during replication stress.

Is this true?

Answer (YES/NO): YES